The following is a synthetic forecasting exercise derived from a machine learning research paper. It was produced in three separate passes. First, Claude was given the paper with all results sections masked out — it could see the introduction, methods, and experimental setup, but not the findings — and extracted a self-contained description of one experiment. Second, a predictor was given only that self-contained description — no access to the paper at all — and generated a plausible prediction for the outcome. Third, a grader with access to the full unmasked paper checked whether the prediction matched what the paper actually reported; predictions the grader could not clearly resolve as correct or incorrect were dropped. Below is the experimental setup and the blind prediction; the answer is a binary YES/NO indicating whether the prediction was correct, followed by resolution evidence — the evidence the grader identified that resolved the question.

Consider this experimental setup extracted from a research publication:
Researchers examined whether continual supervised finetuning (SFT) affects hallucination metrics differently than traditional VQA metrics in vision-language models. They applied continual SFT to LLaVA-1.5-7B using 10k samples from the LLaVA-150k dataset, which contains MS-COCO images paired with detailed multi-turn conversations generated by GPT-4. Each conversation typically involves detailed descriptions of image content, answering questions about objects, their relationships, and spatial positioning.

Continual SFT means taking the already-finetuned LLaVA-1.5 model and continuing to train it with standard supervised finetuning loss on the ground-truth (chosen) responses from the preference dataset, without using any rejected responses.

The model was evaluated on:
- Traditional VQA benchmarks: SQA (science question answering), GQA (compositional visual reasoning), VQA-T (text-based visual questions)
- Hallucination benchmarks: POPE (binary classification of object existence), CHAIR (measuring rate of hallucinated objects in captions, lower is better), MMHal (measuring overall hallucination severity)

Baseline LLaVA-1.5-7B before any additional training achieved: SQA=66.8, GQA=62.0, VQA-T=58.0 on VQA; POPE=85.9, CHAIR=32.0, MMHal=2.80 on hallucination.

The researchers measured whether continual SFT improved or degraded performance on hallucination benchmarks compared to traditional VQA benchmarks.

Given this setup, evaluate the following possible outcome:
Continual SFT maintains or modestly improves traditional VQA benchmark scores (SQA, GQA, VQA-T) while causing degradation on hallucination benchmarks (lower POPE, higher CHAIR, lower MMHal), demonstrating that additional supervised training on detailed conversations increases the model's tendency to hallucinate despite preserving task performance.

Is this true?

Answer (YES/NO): NO